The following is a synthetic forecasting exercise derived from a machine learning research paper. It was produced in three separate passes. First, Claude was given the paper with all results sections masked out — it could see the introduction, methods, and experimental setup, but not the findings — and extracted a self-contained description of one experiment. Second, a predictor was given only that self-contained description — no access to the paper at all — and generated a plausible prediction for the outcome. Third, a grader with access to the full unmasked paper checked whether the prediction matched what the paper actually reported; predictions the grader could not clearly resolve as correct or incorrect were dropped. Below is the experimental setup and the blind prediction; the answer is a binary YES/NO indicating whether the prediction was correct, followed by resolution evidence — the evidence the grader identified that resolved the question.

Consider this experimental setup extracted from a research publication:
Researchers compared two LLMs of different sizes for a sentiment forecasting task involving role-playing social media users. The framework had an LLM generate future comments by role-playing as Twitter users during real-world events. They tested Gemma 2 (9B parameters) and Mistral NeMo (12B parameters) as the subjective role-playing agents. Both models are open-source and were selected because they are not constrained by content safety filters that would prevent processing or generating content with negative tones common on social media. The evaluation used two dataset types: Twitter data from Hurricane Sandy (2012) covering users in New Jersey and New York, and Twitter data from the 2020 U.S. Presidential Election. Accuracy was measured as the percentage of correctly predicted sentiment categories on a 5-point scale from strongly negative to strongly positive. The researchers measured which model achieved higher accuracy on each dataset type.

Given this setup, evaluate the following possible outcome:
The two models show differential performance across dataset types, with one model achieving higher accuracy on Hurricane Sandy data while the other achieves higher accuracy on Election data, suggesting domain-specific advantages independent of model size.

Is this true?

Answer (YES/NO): YES